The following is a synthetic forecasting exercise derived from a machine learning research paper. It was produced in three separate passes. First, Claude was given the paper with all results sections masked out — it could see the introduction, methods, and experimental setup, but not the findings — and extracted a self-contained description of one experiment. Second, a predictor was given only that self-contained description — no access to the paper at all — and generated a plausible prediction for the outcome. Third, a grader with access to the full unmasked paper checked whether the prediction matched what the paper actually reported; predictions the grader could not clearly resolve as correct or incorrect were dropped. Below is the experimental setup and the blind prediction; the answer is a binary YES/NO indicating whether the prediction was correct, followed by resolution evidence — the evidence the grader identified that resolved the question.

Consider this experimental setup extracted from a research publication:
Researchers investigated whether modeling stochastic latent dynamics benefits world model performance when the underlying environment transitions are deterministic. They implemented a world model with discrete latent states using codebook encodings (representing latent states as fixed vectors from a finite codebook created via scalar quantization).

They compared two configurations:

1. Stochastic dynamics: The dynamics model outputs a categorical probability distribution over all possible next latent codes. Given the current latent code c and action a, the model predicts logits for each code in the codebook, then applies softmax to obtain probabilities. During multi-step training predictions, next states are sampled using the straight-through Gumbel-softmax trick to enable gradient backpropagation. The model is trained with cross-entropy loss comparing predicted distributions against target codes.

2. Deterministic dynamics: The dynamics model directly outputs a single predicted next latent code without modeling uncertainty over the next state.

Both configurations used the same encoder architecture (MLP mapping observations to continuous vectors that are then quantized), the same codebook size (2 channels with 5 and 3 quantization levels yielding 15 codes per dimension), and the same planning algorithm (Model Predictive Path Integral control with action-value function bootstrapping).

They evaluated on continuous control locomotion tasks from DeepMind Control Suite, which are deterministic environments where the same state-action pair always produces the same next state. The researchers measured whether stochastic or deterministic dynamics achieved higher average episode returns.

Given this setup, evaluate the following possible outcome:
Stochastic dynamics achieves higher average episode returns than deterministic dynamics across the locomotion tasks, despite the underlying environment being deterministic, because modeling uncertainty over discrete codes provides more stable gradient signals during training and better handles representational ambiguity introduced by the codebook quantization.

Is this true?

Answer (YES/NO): YES